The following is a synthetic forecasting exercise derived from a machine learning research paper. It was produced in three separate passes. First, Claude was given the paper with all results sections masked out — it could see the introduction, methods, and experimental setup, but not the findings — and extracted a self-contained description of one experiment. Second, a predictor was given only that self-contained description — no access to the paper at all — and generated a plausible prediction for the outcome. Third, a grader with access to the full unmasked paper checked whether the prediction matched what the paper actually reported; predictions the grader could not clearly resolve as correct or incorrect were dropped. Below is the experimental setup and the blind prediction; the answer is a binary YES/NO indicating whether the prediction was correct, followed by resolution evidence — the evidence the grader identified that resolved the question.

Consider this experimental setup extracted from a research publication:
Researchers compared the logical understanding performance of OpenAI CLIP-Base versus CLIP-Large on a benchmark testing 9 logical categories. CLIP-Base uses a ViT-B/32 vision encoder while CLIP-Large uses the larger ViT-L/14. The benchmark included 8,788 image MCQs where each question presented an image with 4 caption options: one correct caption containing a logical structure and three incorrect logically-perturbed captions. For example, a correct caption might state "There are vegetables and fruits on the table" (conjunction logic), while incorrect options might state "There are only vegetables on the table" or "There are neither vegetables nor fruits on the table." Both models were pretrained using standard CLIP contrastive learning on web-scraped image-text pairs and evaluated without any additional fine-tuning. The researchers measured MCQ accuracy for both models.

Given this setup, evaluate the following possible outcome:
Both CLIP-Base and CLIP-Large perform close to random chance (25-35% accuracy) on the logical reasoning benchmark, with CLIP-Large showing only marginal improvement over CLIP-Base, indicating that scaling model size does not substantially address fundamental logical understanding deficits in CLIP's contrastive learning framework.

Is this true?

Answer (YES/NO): NO